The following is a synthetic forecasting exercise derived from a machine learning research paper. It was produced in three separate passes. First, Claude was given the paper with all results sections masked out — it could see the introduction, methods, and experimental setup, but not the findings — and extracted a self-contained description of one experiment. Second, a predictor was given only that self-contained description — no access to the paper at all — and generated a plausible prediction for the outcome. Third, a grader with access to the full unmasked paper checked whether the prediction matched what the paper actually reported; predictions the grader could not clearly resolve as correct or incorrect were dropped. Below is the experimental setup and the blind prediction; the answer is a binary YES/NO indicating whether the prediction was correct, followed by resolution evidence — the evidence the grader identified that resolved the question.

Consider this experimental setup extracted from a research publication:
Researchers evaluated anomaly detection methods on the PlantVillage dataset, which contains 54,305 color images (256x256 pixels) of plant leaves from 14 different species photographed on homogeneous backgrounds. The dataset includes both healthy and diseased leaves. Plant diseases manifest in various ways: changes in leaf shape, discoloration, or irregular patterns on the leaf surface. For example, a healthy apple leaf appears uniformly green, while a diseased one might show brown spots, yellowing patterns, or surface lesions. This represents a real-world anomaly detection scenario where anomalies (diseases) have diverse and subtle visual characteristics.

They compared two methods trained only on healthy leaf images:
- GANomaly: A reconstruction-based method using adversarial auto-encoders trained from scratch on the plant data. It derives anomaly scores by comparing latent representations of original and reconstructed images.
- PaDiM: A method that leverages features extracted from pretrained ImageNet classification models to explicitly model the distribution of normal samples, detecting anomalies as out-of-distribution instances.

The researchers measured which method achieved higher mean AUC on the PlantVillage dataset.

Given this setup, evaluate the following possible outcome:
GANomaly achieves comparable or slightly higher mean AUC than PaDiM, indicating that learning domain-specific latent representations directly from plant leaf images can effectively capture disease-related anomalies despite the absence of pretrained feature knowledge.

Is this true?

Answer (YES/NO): NO